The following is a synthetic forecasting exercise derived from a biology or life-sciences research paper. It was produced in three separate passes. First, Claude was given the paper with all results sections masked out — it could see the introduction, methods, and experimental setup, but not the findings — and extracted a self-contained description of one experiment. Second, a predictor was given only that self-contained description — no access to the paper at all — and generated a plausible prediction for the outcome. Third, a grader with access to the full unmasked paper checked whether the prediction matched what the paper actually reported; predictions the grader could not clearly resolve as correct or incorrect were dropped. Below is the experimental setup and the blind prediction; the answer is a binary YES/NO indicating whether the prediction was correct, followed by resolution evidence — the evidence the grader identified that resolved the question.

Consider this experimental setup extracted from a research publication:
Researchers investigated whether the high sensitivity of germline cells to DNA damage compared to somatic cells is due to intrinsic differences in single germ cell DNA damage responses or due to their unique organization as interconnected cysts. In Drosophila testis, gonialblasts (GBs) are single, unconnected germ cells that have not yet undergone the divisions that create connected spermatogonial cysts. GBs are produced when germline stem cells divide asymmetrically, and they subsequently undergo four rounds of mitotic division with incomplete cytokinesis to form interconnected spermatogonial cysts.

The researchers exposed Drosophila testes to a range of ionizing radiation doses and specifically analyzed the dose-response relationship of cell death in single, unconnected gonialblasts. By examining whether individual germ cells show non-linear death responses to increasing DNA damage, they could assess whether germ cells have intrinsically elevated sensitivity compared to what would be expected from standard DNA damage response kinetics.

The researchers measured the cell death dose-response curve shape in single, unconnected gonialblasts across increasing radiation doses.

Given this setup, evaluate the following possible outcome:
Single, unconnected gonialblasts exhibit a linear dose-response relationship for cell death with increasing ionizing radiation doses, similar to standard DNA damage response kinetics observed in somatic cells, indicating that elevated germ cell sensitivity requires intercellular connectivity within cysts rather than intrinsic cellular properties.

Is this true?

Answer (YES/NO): YES